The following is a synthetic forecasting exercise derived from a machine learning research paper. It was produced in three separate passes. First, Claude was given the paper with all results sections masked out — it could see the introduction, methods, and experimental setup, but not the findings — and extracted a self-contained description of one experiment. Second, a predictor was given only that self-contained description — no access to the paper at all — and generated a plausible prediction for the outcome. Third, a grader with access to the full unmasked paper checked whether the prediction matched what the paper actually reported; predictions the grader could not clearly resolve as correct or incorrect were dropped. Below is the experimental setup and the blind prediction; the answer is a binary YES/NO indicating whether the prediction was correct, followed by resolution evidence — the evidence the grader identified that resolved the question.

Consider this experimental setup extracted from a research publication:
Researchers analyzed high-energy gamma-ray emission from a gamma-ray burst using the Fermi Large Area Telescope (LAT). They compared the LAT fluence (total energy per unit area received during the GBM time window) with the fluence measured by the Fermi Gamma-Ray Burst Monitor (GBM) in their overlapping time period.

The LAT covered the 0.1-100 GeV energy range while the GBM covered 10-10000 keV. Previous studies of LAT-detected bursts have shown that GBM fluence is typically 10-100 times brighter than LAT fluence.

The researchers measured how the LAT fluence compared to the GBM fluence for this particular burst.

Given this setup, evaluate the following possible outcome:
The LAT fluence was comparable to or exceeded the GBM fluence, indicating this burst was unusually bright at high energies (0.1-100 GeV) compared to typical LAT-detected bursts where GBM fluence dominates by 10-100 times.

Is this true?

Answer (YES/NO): NO